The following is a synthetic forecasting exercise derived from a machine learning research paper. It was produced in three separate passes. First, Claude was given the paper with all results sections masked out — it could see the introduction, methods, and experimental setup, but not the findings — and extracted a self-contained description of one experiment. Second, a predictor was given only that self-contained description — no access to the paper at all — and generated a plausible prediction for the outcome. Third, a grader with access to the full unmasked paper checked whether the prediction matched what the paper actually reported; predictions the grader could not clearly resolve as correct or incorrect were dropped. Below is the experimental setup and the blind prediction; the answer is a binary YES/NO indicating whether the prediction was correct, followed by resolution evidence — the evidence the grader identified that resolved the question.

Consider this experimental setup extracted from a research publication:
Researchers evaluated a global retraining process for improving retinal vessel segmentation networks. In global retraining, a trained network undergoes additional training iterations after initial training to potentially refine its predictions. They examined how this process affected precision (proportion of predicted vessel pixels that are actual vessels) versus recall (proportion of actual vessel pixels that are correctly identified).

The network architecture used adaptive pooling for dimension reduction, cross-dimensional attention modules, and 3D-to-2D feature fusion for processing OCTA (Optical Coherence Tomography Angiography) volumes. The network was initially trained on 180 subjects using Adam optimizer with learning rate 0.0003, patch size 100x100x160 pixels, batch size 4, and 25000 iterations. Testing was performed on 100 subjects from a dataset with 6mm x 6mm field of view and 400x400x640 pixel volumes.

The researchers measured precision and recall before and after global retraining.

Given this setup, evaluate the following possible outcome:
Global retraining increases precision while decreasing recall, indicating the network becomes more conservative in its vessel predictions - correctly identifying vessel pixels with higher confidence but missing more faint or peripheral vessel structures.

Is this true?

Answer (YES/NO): YES